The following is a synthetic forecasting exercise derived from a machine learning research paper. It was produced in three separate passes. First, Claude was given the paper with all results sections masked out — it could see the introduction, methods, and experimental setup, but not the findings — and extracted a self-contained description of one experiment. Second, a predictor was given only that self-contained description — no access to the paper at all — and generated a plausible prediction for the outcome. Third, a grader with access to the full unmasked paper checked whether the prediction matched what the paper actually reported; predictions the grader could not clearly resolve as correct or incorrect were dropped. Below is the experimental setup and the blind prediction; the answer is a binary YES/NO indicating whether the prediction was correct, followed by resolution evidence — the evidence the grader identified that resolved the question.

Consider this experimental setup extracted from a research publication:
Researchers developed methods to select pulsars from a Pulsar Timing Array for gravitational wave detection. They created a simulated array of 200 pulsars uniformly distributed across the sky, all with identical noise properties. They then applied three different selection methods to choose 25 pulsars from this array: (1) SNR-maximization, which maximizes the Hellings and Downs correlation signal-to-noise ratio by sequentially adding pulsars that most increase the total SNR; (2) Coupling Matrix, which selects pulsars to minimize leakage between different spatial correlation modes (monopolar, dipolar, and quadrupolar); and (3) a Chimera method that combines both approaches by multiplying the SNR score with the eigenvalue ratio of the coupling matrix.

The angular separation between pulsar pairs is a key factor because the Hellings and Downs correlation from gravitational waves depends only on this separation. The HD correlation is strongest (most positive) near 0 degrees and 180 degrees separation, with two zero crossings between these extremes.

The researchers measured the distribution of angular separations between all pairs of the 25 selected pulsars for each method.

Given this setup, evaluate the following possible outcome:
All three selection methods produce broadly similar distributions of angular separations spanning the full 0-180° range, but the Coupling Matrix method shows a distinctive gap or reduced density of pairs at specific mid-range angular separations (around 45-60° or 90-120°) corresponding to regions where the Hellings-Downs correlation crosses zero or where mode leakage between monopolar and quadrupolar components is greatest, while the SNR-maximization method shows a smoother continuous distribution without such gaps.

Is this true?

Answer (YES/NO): NO